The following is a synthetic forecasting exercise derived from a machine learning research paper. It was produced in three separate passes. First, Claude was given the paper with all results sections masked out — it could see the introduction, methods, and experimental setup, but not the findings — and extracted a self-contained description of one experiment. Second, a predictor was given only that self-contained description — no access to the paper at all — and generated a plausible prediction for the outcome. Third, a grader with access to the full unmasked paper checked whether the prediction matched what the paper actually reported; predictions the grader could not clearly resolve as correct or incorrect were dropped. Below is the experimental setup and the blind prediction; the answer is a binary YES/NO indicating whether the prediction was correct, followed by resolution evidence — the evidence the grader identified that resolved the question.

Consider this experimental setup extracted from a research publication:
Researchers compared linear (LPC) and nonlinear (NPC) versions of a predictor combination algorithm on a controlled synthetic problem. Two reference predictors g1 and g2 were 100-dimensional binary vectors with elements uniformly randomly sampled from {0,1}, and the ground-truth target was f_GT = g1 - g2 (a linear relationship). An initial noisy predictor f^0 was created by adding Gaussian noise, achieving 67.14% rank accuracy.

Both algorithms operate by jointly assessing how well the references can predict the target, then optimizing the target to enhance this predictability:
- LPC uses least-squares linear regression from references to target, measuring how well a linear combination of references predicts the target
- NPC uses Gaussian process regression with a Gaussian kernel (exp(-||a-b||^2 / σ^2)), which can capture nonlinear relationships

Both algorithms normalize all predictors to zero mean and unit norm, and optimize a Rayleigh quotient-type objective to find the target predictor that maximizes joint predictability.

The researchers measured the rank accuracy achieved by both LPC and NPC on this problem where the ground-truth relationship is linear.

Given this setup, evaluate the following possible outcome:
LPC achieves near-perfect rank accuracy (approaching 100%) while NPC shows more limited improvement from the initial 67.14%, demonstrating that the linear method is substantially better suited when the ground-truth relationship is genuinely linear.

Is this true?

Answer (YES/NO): NO